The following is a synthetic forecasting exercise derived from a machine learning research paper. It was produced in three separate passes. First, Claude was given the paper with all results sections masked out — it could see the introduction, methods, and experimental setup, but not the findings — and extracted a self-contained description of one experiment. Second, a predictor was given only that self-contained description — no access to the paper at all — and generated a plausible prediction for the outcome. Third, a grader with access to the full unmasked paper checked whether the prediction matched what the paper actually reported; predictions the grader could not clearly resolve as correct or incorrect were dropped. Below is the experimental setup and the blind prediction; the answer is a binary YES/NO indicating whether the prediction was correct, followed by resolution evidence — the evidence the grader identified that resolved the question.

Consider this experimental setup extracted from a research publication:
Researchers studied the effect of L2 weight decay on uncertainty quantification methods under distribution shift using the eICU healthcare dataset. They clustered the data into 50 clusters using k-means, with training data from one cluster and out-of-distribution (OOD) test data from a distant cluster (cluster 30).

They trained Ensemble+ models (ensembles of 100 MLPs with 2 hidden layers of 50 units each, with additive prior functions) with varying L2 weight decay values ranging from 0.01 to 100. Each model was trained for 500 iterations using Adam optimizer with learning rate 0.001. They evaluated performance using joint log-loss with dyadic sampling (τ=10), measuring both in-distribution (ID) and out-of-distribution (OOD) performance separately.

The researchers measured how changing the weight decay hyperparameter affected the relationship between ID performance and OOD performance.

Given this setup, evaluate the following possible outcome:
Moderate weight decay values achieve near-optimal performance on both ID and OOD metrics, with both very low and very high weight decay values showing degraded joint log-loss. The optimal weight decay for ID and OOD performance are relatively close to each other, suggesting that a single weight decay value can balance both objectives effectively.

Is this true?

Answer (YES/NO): NO